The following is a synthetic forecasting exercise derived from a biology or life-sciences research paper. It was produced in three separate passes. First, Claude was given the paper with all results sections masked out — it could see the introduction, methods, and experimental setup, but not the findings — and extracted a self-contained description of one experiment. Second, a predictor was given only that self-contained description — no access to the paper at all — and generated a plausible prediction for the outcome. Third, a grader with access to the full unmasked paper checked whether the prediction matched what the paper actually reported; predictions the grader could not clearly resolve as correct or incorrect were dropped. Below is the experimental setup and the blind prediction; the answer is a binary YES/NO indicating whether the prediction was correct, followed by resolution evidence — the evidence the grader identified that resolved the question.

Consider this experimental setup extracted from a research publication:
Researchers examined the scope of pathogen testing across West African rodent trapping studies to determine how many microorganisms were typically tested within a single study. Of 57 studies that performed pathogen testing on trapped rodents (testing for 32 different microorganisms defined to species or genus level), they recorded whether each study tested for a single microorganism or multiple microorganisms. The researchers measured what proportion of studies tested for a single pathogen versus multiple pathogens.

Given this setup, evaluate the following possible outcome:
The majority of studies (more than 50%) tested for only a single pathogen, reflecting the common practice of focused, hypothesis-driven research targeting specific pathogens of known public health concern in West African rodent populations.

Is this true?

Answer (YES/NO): YES